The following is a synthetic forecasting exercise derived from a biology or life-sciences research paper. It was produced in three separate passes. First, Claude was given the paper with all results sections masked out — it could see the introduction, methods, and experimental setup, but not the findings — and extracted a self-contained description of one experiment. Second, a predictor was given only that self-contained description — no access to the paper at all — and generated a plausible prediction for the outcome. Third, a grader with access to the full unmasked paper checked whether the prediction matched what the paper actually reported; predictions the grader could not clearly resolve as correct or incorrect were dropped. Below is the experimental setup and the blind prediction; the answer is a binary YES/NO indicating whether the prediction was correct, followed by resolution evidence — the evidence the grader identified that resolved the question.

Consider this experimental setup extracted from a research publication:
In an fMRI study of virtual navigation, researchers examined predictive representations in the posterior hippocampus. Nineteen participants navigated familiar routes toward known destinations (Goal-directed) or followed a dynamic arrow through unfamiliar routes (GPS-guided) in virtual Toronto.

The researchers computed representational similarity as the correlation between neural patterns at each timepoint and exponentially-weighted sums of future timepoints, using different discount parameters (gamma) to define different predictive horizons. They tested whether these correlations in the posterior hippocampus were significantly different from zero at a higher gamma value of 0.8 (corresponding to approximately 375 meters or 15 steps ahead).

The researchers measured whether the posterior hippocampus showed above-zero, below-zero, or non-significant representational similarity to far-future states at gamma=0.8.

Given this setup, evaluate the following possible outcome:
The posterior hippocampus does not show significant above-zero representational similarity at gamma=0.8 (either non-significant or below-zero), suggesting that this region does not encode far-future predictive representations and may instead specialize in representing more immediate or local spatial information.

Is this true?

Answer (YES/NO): YES